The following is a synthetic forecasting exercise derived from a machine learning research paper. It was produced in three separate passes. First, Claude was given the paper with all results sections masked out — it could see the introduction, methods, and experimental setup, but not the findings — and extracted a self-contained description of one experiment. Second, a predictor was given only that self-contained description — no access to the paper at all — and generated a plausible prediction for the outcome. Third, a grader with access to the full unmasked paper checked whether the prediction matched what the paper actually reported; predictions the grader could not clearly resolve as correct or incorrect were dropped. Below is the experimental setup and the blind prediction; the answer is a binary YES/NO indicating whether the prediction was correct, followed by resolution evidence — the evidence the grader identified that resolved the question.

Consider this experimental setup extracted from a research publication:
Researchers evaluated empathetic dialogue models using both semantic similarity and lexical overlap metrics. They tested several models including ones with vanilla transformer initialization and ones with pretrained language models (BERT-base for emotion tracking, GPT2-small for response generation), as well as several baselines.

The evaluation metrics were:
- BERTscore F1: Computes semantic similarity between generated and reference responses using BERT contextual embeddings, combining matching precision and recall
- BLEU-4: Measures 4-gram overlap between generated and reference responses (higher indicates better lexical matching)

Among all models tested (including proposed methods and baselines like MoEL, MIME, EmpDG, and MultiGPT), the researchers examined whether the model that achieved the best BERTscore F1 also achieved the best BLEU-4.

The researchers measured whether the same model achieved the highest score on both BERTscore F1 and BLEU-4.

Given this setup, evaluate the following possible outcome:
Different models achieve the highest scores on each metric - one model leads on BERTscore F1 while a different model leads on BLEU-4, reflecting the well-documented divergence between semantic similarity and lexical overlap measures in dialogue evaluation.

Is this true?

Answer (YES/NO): YES